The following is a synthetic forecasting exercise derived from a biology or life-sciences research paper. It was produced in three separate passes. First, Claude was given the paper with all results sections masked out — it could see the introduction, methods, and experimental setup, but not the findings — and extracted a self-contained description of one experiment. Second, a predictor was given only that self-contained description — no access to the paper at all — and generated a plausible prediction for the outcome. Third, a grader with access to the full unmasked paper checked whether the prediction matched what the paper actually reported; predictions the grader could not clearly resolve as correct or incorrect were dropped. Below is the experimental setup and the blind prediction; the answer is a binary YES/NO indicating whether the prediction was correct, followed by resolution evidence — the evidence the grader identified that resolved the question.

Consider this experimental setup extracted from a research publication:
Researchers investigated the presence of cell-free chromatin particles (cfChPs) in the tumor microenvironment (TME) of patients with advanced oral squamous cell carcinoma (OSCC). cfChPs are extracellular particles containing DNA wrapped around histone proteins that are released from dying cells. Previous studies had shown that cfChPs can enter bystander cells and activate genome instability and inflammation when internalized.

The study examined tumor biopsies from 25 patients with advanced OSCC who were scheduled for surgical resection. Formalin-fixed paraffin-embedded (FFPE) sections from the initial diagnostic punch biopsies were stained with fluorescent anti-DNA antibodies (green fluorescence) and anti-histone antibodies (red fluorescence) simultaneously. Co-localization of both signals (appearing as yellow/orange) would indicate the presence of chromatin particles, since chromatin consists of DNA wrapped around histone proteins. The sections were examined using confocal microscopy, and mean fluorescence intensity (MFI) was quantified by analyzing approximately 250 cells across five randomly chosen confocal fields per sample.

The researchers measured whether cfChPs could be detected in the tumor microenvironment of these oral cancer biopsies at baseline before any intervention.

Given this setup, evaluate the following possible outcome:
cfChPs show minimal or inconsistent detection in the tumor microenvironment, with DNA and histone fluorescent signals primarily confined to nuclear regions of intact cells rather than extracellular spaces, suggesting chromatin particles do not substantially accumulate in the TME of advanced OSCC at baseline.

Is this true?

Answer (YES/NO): NO